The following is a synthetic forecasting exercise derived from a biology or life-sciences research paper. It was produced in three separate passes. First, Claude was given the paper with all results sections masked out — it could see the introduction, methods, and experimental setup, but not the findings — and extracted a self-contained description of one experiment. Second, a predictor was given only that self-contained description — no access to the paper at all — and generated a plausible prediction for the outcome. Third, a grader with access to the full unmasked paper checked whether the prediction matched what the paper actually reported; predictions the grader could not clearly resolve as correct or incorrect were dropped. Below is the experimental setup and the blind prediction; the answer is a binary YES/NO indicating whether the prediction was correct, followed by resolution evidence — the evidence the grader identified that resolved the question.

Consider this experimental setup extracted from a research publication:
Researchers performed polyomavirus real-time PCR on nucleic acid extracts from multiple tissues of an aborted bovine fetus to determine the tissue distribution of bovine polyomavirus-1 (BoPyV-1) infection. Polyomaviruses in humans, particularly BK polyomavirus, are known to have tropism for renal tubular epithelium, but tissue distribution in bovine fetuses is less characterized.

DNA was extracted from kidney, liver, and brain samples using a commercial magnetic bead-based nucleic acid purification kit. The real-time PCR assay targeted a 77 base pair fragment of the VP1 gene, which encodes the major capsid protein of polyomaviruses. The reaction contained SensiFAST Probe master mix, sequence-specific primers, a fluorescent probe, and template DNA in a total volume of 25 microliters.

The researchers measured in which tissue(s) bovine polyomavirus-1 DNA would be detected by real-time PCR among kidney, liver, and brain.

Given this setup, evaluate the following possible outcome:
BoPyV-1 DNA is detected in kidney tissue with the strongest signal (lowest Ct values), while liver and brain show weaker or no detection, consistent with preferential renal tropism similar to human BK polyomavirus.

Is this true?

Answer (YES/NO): YES